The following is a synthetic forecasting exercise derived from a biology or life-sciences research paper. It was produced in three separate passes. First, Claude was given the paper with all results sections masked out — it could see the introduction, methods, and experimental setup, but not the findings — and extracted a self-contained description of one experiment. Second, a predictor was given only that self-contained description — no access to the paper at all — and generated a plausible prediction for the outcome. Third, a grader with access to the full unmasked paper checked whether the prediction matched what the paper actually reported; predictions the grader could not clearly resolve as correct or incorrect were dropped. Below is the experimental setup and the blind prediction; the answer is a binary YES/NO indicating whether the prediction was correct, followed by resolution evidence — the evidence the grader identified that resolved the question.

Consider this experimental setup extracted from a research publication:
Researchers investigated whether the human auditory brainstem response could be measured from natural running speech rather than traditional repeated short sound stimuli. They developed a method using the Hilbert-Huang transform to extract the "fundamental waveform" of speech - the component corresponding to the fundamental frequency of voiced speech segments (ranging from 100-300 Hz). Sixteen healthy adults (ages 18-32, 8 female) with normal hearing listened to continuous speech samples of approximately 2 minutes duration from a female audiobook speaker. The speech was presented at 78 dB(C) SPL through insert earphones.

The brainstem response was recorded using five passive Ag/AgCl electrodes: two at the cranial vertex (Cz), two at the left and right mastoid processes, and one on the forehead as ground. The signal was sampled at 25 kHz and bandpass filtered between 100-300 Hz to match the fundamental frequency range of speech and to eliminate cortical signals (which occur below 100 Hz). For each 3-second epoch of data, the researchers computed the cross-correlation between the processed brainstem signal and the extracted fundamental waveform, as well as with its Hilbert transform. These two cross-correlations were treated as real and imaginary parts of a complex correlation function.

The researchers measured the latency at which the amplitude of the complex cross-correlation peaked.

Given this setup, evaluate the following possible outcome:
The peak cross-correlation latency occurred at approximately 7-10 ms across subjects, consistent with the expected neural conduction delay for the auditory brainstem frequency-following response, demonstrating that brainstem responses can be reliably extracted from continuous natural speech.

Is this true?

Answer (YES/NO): YES